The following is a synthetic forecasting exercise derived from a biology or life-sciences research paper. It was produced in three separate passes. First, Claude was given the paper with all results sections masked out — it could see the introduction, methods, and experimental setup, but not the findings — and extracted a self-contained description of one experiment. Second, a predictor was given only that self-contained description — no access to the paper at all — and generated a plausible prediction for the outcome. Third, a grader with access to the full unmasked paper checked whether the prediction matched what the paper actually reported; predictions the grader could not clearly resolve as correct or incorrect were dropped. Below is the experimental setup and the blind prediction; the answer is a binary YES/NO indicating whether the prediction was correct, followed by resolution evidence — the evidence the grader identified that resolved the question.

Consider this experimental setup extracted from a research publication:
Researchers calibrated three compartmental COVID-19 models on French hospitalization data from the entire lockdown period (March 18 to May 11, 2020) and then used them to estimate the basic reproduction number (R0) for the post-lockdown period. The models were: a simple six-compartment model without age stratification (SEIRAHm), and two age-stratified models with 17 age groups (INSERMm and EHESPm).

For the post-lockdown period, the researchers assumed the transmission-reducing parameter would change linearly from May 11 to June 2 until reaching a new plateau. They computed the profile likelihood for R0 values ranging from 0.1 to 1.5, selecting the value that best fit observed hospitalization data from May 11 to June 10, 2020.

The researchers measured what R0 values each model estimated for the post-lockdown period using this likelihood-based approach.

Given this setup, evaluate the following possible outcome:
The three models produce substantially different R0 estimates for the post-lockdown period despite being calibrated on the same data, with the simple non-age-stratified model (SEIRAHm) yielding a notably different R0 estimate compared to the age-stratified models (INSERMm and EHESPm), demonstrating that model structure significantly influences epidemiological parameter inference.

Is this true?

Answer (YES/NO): YES